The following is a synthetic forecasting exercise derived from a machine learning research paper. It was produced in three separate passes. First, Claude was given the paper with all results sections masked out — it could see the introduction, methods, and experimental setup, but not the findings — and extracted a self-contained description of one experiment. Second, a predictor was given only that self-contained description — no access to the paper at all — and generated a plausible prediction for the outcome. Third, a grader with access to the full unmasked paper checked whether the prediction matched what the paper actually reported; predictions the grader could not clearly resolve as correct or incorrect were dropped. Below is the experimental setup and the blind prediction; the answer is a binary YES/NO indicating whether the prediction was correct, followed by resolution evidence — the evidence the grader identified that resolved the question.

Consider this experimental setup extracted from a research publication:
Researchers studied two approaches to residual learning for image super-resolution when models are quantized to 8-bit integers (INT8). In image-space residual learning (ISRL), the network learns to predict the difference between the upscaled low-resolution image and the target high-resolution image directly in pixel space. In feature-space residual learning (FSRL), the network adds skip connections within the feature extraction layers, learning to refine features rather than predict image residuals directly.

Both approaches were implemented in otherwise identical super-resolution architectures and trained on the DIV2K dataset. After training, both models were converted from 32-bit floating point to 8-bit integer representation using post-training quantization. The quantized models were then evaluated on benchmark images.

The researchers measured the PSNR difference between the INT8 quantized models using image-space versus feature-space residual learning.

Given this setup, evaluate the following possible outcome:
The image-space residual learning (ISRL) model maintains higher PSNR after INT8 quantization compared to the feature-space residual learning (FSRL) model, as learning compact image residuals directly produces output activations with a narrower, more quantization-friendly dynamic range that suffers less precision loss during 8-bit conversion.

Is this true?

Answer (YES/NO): YES